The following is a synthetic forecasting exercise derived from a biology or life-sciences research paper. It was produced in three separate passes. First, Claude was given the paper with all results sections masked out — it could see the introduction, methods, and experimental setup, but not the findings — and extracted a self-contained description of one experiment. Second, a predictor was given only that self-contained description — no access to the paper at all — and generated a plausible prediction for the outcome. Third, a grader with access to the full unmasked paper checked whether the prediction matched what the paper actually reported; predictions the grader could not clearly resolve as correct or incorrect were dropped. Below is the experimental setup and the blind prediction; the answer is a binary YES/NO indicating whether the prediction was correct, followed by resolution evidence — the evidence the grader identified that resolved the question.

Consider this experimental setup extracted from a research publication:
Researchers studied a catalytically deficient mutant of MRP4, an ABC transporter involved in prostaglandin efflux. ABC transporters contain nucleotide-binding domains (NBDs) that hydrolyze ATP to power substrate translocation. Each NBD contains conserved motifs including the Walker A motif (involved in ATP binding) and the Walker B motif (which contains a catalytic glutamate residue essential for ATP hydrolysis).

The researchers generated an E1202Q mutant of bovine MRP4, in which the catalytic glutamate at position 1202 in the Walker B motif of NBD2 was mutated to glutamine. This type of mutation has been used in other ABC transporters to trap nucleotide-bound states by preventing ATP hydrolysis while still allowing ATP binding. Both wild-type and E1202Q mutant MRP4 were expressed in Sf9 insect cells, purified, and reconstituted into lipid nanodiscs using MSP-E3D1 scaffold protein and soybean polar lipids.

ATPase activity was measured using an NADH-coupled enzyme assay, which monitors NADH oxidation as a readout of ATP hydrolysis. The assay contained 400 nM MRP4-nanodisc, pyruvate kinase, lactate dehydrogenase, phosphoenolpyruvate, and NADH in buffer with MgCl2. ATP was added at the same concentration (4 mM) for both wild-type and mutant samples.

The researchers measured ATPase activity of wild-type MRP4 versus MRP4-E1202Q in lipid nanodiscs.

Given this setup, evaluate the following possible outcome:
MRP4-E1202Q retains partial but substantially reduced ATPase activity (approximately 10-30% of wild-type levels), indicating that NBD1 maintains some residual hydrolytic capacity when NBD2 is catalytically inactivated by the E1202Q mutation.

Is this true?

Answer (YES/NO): NO